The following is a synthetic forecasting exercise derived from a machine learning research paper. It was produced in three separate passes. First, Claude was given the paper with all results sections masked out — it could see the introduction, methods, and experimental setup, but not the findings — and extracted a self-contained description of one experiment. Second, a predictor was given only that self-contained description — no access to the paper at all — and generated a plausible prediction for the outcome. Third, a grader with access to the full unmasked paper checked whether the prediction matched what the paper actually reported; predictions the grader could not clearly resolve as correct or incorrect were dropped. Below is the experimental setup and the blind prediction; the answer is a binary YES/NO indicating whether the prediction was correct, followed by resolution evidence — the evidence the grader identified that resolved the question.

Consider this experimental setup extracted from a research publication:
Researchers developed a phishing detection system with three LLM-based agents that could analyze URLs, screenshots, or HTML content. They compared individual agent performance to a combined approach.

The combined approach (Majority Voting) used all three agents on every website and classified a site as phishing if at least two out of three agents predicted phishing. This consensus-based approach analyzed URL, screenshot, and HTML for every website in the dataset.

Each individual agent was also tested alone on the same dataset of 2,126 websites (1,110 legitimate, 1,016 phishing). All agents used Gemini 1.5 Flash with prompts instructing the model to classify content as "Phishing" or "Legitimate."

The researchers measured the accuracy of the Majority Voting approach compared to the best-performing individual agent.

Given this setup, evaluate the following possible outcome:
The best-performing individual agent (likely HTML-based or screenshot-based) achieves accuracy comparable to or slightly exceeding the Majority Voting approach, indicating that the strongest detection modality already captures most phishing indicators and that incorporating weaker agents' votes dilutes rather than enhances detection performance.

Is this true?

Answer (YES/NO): NO